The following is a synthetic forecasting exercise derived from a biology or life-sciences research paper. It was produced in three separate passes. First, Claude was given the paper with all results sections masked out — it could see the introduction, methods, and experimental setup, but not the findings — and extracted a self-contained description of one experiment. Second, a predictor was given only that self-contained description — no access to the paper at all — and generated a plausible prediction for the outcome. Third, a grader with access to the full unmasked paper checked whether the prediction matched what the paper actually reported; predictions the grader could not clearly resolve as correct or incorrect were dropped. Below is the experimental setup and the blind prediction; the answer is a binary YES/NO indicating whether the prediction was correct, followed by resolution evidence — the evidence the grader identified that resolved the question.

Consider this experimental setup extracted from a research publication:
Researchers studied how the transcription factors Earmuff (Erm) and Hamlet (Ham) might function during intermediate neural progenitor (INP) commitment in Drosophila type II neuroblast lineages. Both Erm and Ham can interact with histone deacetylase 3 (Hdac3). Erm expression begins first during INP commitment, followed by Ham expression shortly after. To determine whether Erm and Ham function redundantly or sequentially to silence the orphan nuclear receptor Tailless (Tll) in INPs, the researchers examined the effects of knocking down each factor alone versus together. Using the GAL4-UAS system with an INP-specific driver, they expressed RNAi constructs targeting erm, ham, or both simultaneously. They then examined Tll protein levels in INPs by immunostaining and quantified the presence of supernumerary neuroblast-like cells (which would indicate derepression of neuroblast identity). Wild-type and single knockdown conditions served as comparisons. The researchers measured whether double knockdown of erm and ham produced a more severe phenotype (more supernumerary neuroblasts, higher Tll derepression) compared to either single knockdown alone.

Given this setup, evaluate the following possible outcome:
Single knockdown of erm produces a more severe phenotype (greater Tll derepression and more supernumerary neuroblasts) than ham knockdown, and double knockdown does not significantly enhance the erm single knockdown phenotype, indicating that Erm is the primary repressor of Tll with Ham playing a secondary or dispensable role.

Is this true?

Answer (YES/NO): NO